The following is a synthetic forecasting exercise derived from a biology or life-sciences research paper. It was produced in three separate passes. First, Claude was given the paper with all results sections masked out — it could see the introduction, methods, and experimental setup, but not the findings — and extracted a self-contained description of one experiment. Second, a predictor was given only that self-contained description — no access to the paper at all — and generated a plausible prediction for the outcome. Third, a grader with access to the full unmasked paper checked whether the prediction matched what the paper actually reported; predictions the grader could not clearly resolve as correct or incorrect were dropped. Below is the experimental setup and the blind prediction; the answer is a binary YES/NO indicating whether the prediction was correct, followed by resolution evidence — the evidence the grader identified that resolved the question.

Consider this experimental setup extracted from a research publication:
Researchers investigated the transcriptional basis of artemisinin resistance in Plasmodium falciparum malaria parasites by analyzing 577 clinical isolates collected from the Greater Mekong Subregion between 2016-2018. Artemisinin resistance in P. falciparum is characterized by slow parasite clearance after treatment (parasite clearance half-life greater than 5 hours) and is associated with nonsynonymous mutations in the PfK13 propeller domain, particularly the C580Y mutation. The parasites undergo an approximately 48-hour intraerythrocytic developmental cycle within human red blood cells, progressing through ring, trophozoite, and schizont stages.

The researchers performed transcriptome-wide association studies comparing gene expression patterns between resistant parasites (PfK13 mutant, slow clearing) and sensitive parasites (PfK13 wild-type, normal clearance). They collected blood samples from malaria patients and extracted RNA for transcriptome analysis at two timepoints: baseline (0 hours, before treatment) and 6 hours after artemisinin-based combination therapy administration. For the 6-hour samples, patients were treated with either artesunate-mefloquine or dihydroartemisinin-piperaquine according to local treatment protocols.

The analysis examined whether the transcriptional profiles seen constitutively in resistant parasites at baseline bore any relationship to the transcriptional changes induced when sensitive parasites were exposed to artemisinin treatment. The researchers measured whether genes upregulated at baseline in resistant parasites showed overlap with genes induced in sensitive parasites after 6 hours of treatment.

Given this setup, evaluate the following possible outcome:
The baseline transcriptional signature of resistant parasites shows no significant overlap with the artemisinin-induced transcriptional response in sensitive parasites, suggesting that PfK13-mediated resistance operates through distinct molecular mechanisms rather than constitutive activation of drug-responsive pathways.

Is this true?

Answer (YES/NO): NO